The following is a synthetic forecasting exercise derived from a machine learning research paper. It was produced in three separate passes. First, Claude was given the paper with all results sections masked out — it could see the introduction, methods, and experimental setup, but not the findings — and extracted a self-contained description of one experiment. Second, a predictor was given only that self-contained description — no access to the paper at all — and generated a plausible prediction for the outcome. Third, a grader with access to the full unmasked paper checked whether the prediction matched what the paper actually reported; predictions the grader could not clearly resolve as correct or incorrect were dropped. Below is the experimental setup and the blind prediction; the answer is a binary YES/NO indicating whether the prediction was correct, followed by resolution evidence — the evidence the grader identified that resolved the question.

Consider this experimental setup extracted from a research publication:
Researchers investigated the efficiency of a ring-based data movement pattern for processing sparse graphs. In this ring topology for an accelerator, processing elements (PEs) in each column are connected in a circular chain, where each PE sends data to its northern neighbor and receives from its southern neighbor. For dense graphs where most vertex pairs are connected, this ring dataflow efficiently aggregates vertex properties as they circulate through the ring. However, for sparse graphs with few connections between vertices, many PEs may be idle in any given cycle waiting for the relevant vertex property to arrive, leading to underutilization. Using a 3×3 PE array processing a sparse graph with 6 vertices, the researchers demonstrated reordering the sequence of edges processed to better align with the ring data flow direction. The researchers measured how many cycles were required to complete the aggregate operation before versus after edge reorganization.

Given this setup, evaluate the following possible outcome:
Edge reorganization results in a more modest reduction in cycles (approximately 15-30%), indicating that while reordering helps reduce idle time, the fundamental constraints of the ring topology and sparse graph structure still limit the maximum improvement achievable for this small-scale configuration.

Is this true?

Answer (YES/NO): NO